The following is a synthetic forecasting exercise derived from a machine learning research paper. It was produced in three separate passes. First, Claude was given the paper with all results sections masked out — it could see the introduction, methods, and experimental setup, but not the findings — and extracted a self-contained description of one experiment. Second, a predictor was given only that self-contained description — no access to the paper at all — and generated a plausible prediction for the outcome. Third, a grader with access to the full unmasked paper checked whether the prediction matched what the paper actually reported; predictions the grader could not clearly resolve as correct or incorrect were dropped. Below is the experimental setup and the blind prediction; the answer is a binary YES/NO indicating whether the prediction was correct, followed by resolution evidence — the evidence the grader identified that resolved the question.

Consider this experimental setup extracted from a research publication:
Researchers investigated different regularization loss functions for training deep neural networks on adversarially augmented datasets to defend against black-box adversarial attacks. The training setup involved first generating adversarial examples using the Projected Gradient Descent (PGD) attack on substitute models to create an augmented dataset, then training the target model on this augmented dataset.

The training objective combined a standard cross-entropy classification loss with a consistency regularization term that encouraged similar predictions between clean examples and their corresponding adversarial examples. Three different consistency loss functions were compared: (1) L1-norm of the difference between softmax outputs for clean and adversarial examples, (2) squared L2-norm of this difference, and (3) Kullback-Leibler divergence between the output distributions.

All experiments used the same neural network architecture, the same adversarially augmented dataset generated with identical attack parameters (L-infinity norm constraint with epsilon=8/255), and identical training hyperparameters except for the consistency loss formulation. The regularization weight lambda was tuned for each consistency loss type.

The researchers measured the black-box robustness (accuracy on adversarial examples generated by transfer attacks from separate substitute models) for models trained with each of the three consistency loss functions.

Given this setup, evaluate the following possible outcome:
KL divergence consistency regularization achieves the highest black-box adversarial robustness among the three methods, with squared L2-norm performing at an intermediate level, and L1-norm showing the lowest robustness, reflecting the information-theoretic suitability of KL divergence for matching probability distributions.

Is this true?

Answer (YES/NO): NO